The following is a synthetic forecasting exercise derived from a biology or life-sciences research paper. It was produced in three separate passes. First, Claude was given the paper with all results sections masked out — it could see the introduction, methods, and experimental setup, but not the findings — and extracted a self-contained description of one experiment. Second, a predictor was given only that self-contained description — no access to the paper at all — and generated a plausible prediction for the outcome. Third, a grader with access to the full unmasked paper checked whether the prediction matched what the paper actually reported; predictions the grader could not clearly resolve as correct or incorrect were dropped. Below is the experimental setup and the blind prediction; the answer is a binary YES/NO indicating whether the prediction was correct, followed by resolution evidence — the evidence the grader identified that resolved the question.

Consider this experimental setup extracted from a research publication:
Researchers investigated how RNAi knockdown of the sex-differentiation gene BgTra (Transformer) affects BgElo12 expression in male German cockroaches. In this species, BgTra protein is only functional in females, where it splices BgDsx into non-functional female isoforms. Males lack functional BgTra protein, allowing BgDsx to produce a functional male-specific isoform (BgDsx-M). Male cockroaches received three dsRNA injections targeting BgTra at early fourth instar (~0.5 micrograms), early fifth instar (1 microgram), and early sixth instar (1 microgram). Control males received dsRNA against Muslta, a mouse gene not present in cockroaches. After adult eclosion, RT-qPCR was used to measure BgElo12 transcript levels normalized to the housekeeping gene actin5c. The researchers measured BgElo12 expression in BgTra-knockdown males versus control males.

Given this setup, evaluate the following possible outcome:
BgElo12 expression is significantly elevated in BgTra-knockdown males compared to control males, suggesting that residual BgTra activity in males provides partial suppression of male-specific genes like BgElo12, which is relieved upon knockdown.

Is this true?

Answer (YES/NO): NO